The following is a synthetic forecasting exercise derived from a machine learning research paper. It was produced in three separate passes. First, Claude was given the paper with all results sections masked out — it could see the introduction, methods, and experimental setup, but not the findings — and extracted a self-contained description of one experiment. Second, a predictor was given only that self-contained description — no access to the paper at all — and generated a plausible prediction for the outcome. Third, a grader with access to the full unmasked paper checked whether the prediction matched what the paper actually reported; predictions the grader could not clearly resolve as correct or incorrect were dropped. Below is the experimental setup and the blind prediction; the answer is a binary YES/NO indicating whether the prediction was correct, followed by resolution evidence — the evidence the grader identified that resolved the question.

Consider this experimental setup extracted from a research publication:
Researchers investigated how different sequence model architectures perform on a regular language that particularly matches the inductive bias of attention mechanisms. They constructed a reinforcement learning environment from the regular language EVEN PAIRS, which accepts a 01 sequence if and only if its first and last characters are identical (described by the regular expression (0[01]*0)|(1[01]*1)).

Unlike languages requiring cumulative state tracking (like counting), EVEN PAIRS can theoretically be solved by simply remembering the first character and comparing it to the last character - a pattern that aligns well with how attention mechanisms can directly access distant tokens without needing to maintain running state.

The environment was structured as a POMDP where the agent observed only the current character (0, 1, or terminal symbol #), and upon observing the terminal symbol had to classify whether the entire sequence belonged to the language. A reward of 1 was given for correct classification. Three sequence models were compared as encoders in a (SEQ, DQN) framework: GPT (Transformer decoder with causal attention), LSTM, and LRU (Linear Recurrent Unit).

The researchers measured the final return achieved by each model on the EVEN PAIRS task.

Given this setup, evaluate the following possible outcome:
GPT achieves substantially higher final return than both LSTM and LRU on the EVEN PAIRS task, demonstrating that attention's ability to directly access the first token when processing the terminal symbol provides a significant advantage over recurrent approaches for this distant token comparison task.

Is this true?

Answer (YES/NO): NO